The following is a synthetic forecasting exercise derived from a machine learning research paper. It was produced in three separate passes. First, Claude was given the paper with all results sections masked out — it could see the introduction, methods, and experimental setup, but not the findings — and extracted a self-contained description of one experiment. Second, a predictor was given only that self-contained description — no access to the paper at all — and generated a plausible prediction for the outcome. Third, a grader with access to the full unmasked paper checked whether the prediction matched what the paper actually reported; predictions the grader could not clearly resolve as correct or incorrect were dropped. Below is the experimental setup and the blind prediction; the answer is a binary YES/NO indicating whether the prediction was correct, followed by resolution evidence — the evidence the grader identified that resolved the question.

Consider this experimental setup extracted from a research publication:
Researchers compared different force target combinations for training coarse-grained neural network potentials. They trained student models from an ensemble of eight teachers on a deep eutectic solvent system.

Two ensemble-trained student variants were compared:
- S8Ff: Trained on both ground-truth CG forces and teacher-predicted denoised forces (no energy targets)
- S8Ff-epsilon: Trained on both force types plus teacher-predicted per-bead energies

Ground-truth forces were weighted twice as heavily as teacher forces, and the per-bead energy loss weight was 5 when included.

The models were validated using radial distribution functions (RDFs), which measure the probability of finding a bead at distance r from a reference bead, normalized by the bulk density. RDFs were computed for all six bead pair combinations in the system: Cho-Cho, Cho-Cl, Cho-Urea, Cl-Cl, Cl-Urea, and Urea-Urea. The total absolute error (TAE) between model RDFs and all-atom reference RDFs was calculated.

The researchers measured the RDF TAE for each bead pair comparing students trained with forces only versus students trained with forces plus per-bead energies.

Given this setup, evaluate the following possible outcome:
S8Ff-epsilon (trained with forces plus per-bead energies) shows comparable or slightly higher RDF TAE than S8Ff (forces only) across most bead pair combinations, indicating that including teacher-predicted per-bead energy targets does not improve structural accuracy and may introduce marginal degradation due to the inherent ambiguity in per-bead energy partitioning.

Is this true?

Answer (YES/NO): NO